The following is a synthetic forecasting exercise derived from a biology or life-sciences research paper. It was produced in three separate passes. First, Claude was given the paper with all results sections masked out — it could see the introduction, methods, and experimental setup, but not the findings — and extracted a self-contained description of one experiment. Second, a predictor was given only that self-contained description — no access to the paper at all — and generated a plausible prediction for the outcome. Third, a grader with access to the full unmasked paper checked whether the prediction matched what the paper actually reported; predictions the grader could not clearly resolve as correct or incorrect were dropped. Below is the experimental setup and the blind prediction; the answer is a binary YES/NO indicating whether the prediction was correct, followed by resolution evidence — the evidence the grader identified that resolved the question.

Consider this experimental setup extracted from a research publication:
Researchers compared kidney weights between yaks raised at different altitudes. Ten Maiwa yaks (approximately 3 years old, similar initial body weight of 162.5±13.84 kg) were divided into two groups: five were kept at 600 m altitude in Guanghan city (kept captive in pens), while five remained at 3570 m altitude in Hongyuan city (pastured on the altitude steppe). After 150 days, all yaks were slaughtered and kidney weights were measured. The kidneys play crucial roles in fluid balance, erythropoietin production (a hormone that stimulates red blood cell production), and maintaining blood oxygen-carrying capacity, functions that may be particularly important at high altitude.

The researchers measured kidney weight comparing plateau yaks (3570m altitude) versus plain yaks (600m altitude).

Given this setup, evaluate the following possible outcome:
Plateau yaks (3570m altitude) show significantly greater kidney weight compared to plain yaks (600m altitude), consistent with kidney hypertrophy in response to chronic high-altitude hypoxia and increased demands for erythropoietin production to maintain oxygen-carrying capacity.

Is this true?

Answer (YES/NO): NO